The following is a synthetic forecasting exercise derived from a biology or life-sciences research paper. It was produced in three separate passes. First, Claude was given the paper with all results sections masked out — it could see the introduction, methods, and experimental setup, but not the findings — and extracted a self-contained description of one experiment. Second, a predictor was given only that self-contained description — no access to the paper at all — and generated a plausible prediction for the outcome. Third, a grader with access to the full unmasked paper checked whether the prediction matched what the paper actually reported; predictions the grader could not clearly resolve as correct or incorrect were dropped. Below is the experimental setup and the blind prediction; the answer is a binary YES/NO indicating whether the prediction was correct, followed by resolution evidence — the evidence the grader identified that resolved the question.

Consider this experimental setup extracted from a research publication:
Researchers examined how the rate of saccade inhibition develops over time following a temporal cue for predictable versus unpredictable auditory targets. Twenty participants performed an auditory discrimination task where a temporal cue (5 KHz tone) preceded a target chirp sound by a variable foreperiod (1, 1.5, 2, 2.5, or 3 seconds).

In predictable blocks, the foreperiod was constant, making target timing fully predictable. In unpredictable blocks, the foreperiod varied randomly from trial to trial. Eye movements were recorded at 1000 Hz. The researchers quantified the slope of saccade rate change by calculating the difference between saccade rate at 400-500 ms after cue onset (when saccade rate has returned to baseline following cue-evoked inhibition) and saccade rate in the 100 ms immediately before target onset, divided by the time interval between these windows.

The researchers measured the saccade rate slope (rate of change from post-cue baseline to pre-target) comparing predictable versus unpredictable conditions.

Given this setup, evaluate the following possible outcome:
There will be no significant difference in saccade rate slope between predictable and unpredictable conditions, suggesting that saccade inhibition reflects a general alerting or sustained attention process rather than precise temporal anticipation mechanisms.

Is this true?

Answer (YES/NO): NO